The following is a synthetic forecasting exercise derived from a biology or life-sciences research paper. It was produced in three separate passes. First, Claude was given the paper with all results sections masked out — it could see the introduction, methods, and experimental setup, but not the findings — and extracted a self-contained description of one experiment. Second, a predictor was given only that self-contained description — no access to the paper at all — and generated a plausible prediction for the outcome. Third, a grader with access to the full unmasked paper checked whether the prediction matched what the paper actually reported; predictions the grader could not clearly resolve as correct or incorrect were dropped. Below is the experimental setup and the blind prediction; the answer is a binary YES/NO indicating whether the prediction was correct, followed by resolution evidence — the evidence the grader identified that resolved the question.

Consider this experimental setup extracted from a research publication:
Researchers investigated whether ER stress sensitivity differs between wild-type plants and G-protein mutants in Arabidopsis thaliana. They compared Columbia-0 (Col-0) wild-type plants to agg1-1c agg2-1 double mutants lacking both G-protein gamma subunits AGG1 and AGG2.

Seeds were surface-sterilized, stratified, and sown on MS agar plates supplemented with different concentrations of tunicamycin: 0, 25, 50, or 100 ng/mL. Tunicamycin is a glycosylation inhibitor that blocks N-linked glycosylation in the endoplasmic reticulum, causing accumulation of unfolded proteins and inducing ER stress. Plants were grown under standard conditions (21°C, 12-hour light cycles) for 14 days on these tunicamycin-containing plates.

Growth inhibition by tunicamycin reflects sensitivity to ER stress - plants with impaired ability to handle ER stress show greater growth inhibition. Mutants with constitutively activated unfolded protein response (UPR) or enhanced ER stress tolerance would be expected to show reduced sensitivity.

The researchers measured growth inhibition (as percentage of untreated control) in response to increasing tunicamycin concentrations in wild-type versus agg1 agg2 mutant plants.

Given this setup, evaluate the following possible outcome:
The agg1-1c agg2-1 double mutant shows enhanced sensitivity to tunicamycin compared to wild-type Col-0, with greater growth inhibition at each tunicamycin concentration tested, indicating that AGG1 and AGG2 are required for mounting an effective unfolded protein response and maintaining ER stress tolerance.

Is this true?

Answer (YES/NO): YES